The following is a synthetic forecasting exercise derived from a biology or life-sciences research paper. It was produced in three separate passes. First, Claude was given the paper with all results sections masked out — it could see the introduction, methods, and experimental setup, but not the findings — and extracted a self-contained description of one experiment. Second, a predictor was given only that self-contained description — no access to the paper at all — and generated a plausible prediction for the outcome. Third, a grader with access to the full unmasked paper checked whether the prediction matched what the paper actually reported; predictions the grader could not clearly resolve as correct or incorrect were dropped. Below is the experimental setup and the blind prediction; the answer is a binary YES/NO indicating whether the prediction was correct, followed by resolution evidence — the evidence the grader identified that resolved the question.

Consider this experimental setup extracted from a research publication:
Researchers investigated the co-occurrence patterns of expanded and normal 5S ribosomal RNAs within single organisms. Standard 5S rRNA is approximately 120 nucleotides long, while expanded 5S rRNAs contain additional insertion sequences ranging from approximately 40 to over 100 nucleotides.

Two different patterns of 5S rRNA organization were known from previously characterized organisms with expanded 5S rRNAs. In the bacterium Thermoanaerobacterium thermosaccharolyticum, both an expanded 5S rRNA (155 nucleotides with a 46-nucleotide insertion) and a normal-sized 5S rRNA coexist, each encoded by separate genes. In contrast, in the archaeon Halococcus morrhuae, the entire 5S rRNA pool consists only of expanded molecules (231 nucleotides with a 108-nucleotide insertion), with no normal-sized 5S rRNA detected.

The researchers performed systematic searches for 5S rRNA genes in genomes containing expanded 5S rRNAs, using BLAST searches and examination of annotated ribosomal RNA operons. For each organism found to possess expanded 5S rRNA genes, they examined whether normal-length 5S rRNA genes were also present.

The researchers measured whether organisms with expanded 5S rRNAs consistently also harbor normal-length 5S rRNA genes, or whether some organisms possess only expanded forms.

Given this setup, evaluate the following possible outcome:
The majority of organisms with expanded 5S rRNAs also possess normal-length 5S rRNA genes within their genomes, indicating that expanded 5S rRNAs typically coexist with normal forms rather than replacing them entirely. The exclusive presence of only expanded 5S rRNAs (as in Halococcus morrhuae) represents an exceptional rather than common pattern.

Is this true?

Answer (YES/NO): NO